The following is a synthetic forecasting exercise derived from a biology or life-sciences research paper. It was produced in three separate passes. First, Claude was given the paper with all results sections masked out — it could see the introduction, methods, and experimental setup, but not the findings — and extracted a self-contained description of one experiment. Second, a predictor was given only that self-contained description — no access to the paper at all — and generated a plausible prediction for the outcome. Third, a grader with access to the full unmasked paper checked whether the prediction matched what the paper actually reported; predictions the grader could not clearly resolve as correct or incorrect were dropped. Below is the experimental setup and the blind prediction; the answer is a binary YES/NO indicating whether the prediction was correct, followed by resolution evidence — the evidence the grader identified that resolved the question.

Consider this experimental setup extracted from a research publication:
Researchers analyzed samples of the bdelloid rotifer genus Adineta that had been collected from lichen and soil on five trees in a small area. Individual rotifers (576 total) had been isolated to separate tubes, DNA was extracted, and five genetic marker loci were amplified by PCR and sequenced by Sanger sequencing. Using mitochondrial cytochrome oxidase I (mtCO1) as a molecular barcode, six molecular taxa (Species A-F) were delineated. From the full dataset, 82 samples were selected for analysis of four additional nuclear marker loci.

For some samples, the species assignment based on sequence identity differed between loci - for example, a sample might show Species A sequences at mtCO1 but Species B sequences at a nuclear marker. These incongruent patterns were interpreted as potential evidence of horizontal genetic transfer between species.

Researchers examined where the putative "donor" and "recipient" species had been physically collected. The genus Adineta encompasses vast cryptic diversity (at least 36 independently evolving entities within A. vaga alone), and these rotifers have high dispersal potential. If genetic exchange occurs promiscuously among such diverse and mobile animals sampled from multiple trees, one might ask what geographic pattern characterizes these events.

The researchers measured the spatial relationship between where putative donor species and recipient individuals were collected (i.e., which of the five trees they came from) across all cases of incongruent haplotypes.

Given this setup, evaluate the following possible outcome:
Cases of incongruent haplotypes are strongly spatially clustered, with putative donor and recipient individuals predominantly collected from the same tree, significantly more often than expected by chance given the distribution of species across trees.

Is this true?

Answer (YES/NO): YES